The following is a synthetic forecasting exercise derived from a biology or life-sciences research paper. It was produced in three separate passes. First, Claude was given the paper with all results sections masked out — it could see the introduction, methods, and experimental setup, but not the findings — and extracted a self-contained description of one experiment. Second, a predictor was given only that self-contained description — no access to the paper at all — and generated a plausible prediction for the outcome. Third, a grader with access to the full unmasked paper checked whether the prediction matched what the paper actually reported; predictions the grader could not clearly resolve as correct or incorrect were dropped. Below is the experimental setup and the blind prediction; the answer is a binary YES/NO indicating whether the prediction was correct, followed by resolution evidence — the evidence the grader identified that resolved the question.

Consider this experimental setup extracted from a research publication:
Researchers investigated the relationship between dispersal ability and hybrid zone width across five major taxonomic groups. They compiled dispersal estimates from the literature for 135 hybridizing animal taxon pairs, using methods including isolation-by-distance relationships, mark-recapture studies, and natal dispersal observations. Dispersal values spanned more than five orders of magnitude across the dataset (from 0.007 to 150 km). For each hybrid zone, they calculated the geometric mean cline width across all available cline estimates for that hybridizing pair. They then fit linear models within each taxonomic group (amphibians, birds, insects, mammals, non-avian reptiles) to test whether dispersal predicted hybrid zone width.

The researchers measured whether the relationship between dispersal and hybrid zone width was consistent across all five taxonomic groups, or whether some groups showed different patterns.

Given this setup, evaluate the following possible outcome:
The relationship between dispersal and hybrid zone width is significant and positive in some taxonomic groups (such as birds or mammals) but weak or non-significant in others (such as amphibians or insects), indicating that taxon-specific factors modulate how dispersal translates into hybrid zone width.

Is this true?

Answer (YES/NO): YES